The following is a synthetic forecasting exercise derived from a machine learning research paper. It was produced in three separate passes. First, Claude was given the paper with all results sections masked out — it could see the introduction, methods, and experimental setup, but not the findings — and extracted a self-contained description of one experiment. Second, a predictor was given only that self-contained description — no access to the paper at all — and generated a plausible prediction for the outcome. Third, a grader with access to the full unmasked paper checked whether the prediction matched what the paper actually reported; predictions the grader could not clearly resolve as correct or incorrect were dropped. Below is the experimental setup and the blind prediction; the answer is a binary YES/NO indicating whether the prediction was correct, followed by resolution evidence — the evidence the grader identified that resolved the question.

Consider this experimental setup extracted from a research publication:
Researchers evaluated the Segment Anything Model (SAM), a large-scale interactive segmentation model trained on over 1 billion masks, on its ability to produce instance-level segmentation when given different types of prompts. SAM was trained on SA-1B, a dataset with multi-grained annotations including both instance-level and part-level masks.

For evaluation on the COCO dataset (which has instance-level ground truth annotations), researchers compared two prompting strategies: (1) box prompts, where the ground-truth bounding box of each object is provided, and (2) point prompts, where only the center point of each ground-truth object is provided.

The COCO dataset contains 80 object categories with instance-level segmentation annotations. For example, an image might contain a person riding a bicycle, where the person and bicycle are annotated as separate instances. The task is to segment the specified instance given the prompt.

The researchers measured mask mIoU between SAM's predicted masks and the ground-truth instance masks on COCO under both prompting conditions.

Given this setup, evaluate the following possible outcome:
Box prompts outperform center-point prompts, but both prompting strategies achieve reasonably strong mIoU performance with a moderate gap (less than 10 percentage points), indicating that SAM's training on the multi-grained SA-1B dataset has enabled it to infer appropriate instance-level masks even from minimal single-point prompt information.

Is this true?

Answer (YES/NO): NO